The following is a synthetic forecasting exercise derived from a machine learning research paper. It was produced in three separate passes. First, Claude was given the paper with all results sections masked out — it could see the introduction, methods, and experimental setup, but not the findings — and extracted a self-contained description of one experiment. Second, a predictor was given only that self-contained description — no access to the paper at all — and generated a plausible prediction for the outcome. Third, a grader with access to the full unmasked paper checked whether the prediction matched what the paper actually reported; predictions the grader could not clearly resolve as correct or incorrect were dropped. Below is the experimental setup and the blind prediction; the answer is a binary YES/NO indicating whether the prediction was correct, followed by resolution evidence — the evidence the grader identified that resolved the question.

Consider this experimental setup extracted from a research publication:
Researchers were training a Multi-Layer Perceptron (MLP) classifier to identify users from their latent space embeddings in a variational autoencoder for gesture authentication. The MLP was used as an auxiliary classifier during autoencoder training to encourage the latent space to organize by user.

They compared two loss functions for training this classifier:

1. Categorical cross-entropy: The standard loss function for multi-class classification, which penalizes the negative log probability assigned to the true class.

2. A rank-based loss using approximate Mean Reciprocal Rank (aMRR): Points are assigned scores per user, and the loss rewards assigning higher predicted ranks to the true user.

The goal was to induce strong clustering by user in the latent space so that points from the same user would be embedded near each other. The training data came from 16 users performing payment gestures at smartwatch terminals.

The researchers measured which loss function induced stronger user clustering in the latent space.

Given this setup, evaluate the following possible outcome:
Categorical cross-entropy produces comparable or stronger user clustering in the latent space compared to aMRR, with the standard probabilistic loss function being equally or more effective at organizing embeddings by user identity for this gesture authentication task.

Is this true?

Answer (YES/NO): NO